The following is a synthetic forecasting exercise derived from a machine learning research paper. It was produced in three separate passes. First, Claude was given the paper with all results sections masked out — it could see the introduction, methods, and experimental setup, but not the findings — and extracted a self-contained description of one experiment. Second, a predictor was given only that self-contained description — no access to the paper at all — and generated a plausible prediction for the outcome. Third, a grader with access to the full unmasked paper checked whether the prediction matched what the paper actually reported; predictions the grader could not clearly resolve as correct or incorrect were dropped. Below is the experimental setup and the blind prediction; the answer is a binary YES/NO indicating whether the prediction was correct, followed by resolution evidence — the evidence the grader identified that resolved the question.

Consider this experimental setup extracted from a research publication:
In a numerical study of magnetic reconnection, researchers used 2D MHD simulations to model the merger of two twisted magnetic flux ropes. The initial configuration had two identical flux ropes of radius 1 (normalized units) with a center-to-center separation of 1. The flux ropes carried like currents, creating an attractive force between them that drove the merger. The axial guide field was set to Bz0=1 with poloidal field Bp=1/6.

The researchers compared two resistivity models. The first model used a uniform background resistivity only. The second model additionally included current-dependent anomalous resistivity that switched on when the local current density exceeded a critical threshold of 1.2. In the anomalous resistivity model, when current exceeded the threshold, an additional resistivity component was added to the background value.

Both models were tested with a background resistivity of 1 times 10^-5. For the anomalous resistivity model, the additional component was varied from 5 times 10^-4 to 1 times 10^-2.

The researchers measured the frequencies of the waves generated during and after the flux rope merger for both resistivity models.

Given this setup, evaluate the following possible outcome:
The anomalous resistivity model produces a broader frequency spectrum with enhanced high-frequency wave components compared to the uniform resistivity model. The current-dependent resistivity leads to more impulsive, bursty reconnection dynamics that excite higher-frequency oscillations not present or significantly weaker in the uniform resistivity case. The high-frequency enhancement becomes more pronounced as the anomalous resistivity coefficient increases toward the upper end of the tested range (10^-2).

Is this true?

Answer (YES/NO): NO